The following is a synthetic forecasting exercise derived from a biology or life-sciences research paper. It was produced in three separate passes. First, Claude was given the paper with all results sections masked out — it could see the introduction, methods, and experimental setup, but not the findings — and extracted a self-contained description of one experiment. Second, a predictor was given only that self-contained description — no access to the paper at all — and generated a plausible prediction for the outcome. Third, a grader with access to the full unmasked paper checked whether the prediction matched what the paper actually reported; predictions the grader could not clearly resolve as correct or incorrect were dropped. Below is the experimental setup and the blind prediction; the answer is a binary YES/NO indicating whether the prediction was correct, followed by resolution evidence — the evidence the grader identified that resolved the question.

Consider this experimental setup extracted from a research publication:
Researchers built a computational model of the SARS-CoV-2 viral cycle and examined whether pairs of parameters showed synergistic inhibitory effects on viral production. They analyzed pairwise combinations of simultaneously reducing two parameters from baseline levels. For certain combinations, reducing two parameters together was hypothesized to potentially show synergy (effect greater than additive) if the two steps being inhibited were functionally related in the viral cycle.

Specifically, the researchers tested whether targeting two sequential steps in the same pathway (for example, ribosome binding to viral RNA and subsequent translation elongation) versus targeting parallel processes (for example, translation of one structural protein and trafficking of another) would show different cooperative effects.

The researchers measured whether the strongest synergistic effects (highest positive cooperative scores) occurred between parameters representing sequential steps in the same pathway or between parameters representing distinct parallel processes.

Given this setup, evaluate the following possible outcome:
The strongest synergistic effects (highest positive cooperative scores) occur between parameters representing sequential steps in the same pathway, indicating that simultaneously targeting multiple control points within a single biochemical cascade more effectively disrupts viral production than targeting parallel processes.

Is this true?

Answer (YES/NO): YES